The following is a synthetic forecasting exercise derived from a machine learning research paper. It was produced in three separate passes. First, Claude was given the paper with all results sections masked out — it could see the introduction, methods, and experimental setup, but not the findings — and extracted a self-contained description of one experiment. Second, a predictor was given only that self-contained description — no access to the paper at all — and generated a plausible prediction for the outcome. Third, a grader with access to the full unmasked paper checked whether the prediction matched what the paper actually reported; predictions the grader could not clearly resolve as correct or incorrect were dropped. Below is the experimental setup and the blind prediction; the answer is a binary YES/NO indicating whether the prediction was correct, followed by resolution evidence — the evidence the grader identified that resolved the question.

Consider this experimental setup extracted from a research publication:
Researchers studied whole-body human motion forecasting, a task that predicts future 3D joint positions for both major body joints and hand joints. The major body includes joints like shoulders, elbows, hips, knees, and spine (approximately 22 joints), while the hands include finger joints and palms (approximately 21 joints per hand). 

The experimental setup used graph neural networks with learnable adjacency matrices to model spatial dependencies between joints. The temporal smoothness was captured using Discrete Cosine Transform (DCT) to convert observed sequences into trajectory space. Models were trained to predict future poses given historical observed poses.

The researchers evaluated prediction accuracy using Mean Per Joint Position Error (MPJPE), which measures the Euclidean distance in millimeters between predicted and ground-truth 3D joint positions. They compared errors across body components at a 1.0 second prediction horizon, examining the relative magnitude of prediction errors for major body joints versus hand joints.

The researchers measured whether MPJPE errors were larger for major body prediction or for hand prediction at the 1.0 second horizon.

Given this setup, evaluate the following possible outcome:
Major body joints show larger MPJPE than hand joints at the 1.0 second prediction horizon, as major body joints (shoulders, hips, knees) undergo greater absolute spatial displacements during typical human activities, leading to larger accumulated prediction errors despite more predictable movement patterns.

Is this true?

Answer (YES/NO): NO